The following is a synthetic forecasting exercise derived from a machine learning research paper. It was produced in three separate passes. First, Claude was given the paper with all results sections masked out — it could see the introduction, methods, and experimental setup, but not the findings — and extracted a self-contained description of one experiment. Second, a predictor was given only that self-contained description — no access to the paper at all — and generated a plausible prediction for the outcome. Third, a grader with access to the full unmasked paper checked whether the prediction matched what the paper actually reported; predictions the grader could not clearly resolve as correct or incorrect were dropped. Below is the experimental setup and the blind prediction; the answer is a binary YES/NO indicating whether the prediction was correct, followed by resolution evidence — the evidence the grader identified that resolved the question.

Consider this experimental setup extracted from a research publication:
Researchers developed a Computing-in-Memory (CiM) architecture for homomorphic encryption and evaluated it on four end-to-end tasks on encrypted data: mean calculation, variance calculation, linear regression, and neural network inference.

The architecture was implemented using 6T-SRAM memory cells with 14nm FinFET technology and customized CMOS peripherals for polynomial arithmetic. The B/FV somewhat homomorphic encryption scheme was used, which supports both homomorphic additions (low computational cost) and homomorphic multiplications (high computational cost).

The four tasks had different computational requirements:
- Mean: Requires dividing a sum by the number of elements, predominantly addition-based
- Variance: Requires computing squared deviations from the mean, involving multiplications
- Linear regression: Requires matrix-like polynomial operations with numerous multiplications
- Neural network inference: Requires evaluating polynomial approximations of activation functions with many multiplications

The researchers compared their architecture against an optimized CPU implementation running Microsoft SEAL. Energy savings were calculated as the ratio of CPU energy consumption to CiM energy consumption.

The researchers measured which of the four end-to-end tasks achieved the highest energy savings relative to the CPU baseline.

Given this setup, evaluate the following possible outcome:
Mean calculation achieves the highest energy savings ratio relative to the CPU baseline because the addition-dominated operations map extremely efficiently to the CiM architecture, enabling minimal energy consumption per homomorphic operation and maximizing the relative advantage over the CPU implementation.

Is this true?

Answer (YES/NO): NO